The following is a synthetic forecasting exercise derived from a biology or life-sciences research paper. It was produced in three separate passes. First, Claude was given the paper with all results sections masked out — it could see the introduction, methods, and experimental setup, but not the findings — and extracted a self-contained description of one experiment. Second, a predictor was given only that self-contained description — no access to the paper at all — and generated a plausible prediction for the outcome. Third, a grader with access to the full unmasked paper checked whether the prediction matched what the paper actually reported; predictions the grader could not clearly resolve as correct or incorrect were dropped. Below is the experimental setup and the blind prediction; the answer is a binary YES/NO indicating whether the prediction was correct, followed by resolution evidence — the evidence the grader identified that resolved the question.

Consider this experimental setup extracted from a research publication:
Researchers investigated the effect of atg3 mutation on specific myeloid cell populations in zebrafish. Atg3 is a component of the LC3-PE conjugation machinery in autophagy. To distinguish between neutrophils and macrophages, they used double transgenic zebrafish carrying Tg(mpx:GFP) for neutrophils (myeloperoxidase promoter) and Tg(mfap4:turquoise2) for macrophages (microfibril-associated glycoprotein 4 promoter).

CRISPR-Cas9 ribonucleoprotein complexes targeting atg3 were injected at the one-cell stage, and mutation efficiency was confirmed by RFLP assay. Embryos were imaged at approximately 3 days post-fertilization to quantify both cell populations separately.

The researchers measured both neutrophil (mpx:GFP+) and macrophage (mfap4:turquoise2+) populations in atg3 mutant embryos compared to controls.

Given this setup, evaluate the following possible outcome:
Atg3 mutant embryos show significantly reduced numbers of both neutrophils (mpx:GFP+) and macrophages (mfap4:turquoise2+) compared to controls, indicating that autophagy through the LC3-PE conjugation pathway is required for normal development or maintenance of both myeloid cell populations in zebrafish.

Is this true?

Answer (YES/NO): YES